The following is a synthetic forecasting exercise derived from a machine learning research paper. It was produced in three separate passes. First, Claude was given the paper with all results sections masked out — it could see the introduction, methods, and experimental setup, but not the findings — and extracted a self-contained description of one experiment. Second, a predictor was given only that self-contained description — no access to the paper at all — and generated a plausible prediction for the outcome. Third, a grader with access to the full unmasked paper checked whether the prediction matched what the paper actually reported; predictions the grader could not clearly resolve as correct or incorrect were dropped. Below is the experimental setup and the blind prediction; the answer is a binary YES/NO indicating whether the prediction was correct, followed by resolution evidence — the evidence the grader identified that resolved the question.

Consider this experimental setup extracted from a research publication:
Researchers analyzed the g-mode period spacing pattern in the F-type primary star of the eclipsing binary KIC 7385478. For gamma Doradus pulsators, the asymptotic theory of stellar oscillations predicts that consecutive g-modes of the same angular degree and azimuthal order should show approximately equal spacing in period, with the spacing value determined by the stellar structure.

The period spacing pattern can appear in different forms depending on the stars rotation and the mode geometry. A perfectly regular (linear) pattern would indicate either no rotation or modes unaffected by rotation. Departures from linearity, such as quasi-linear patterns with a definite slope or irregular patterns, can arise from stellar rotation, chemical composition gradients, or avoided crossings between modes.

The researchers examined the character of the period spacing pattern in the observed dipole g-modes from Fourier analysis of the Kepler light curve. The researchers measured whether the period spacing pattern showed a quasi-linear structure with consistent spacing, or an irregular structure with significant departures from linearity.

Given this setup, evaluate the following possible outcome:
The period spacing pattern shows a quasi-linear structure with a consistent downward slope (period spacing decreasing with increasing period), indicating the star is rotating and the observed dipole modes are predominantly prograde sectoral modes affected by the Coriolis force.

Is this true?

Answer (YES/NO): YES